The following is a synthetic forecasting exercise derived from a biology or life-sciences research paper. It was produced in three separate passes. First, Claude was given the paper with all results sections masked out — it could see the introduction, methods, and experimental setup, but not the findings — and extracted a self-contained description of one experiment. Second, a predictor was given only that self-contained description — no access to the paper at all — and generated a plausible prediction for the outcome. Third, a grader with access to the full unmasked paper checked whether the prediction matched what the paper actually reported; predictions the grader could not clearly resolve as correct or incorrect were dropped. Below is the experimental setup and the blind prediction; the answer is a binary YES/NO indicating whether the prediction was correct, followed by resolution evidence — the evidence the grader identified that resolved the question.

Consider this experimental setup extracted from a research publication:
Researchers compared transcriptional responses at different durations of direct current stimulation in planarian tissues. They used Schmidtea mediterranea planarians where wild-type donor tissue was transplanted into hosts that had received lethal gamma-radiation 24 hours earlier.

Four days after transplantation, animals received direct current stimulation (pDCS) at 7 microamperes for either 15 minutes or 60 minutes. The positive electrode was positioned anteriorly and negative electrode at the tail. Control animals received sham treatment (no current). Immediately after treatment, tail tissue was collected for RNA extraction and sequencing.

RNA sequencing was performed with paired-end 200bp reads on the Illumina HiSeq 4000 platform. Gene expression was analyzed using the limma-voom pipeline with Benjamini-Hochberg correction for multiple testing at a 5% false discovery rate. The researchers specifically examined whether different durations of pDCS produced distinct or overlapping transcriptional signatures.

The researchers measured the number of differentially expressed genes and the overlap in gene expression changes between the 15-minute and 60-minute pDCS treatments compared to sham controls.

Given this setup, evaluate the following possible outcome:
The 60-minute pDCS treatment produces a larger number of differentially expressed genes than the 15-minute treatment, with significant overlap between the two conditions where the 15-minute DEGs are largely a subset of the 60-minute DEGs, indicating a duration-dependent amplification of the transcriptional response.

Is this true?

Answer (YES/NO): NO